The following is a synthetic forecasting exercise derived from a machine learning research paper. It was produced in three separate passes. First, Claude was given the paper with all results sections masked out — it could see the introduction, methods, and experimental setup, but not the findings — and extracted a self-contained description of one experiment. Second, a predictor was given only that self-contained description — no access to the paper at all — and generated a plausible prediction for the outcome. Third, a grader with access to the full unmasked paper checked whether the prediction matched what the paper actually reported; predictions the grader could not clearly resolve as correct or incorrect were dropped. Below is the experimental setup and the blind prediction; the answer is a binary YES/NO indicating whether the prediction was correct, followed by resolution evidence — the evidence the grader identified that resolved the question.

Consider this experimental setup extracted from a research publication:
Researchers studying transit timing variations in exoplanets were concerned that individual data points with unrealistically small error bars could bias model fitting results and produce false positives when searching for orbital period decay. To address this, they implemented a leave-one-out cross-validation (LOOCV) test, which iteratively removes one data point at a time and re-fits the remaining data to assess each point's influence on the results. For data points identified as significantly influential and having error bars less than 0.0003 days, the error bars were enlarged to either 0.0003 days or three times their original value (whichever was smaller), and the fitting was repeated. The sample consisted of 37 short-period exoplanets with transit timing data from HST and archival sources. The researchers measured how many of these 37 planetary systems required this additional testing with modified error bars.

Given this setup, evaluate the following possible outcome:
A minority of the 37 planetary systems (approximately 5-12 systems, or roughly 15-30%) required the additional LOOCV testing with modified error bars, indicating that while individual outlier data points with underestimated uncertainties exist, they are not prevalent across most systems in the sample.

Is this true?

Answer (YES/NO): NO